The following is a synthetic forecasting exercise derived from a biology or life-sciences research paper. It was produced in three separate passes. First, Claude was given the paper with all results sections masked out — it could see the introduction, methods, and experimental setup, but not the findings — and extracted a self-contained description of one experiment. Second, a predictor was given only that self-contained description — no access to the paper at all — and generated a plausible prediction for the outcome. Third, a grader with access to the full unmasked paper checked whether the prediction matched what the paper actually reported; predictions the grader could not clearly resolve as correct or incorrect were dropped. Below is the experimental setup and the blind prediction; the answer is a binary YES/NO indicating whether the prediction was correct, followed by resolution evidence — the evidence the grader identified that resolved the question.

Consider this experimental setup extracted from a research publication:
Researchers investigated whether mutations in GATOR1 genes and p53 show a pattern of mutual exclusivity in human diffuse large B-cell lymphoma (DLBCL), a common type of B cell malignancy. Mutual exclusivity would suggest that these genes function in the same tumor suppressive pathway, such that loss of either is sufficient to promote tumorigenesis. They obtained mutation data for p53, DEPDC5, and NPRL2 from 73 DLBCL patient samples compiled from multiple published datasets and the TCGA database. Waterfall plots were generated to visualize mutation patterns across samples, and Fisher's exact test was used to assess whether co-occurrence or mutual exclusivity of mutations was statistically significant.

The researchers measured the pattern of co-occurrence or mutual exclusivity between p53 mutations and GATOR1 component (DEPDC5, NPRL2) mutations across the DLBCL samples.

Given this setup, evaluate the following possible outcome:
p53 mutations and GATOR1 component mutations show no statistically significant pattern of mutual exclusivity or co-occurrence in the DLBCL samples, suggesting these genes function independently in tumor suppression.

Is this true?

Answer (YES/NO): NO